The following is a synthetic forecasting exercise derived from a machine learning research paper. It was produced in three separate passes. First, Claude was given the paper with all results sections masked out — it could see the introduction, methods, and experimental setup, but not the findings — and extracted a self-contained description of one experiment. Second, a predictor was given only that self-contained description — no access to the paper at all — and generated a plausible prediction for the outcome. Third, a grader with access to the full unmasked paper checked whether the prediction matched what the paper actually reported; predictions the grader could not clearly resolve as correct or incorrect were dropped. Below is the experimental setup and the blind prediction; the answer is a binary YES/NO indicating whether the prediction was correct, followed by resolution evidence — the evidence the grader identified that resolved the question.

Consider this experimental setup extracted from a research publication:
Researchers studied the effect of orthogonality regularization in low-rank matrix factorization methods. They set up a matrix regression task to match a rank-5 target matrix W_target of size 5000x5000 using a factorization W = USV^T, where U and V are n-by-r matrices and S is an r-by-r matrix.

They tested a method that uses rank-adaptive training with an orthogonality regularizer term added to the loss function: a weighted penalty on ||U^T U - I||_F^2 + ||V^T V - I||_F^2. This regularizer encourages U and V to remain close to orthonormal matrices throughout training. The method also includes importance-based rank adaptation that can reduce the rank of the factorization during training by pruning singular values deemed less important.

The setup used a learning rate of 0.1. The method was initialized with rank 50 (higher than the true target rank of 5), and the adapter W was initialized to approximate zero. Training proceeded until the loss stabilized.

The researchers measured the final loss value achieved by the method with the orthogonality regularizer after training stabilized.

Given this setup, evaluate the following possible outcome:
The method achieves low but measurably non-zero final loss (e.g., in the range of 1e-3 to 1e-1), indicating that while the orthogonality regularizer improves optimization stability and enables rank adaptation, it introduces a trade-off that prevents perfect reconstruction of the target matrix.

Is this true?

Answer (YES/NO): NO